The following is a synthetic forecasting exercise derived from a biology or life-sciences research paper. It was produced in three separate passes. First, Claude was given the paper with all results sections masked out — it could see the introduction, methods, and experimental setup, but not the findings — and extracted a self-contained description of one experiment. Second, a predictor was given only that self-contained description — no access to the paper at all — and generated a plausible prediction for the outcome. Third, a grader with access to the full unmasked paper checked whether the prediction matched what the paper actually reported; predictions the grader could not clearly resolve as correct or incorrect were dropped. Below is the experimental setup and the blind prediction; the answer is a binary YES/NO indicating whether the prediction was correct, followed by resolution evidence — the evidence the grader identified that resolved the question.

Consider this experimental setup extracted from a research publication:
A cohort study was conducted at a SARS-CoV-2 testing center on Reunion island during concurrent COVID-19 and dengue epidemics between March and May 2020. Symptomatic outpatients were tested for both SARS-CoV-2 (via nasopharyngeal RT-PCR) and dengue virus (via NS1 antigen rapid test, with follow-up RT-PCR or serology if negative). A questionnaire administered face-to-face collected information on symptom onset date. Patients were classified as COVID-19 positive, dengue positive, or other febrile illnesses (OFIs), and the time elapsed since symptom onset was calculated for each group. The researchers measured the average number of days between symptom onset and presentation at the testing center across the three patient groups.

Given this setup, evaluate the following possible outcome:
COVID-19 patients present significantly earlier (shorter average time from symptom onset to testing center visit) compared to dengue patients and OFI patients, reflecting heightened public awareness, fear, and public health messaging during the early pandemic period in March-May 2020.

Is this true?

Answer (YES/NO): NO